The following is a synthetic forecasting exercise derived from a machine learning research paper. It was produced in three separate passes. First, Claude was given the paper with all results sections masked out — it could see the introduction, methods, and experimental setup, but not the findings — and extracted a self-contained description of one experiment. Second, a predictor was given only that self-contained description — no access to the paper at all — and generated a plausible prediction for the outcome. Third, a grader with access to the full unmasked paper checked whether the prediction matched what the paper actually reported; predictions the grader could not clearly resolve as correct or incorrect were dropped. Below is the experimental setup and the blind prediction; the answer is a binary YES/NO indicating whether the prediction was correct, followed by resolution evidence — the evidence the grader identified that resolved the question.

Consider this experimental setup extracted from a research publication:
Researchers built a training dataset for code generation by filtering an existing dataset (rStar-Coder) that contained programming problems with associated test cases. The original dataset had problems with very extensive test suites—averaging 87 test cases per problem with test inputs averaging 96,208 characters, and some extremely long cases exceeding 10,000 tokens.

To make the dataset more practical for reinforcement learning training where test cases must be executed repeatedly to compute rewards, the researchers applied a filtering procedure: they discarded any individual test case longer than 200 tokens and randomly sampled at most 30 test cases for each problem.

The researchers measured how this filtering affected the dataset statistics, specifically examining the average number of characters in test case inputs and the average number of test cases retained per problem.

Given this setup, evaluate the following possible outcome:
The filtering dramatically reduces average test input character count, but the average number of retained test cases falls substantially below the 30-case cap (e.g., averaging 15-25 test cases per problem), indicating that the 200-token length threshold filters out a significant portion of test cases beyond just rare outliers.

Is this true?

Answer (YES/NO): YES